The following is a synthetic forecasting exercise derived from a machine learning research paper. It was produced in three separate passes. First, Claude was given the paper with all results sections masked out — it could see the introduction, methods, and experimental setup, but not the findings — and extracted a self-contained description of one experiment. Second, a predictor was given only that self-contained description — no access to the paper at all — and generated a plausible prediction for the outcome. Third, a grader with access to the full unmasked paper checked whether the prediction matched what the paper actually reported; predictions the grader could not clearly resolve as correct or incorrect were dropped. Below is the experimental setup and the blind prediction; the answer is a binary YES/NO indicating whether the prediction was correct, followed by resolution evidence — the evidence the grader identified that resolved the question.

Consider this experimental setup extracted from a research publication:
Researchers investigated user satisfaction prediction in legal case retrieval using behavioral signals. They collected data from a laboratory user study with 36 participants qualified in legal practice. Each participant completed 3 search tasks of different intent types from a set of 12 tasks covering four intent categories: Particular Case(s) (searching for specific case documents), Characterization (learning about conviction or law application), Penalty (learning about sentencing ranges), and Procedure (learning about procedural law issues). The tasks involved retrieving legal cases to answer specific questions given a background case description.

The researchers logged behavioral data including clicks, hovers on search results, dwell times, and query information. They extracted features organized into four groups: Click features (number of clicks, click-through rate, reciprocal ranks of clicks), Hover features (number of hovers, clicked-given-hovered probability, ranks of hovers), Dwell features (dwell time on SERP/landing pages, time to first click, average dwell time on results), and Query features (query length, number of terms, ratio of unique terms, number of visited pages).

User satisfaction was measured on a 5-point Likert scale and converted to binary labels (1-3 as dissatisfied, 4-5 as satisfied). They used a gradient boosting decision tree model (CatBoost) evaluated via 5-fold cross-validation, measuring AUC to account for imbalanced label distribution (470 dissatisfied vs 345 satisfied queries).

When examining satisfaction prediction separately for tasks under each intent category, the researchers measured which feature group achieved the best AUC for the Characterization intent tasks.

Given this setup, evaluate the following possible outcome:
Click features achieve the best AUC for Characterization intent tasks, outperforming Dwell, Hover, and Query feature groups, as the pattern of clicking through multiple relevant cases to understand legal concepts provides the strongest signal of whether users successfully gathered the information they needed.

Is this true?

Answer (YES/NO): NO